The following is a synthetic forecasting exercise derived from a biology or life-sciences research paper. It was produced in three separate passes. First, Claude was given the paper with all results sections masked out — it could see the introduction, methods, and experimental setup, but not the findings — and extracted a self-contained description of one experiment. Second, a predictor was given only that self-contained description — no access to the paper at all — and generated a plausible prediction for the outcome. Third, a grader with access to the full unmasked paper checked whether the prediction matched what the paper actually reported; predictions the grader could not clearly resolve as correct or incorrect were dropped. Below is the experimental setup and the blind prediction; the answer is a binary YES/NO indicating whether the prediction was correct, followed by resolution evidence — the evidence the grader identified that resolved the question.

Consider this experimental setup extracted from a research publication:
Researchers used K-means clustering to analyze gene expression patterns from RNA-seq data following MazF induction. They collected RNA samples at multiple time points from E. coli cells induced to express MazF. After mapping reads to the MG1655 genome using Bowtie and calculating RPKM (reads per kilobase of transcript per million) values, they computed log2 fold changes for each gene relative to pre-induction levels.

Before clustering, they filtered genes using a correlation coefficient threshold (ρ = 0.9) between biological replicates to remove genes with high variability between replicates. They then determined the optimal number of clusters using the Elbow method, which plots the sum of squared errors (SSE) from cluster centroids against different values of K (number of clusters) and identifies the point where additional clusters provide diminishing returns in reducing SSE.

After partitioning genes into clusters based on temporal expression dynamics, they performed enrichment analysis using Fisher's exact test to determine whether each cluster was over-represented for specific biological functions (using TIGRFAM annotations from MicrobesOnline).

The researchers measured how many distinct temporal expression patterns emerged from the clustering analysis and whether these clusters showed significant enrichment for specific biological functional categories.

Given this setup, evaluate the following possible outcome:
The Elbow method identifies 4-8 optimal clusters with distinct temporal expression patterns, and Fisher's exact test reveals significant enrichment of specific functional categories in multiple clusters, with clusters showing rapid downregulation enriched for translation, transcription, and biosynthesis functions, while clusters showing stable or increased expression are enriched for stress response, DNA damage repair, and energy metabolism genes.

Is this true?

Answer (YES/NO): NO